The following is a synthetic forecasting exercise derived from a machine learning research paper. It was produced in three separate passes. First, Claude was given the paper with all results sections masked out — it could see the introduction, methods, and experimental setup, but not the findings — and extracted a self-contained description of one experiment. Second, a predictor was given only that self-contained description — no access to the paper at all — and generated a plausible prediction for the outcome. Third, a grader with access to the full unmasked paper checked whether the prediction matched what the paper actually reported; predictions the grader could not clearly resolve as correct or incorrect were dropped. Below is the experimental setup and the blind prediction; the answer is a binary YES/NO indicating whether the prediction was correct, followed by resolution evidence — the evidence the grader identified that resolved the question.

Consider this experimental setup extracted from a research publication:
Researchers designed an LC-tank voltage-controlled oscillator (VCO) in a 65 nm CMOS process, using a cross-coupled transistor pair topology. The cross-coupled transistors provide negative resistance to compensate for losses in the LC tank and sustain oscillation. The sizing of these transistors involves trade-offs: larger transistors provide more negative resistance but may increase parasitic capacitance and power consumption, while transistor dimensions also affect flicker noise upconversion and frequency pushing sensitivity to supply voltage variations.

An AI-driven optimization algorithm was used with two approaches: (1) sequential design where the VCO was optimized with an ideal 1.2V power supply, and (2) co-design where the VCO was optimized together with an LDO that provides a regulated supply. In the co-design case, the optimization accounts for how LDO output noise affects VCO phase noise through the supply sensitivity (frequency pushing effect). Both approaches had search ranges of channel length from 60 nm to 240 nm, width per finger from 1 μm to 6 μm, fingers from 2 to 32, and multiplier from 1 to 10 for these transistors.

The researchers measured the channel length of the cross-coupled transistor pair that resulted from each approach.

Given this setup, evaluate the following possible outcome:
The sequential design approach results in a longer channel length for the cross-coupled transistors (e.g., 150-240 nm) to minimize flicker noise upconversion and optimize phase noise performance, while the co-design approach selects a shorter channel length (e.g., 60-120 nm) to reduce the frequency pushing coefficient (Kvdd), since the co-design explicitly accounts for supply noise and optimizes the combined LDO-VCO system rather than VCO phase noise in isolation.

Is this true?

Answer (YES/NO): NO